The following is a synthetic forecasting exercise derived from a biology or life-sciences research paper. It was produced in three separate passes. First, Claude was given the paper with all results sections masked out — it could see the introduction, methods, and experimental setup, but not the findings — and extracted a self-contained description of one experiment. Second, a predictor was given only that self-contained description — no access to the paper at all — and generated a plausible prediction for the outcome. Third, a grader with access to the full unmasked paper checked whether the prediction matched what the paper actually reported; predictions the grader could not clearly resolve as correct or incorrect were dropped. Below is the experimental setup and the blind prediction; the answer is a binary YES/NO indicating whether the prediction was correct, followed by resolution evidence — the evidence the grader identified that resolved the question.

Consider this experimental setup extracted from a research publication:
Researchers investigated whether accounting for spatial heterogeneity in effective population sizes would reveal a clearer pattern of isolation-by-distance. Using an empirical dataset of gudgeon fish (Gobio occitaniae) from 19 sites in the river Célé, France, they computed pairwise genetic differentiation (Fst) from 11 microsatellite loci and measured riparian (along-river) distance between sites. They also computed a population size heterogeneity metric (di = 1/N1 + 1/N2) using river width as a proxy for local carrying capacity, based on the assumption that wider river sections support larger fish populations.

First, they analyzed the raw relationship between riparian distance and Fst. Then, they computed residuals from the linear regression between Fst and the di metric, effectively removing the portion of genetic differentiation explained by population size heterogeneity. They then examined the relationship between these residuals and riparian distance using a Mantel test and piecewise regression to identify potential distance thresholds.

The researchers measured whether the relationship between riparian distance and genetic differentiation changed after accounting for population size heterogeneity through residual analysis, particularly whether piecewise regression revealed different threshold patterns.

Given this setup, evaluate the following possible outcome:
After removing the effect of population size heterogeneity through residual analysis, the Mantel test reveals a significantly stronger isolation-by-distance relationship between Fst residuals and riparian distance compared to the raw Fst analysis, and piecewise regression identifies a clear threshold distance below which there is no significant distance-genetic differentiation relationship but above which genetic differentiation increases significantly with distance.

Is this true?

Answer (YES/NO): NO